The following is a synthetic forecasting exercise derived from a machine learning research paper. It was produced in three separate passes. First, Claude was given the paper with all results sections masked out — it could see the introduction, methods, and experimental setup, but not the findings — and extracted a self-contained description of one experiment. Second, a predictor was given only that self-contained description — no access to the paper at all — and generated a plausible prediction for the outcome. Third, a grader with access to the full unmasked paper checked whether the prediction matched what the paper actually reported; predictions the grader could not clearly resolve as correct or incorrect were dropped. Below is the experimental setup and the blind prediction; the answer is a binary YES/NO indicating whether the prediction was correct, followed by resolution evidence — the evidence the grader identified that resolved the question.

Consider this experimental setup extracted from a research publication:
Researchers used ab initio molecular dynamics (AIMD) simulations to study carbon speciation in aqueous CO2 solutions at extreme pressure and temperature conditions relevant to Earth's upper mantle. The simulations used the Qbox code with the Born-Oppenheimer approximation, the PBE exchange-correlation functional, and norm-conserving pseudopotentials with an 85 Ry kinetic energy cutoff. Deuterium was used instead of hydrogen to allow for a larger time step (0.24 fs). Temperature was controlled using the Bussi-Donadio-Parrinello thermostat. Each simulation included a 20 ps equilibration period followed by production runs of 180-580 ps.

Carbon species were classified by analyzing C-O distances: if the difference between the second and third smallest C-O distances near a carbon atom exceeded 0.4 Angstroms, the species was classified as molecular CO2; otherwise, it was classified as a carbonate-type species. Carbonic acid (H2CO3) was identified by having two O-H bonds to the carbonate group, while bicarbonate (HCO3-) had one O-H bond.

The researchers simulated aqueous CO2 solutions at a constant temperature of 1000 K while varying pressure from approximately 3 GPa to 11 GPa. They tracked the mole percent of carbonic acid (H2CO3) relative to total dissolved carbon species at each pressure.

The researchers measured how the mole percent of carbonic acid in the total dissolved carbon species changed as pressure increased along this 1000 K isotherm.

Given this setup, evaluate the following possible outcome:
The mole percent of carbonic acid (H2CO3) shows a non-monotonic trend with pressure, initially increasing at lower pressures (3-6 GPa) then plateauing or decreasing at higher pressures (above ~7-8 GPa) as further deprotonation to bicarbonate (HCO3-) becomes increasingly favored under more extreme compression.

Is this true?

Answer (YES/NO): NO